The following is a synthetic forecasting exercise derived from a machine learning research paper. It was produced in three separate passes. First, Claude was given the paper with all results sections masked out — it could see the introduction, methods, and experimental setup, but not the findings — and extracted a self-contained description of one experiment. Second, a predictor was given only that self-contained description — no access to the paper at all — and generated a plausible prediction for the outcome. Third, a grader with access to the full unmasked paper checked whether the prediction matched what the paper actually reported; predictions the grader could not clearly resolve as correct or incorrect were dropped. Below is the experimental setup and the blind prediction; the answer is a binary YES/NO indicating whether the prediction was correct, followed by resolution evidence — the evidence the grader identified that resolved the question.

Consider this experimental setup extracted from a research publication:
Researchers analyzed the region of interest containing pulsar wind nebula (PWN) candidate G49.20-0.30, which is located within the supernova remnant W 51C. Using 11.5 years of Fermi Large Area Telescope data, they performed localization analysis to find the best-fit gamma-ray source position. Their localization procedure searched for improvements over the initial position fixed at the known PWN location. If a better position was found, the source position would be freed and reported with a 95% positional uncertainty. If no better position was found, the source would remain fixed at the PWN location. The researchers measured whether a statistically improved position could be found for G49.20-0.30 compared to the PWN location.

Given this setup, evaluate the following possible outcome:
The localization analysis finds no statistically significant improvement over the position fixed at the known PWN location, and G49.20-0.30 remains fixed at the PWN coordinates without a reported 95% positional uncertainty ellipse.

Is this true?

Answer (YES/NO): YES